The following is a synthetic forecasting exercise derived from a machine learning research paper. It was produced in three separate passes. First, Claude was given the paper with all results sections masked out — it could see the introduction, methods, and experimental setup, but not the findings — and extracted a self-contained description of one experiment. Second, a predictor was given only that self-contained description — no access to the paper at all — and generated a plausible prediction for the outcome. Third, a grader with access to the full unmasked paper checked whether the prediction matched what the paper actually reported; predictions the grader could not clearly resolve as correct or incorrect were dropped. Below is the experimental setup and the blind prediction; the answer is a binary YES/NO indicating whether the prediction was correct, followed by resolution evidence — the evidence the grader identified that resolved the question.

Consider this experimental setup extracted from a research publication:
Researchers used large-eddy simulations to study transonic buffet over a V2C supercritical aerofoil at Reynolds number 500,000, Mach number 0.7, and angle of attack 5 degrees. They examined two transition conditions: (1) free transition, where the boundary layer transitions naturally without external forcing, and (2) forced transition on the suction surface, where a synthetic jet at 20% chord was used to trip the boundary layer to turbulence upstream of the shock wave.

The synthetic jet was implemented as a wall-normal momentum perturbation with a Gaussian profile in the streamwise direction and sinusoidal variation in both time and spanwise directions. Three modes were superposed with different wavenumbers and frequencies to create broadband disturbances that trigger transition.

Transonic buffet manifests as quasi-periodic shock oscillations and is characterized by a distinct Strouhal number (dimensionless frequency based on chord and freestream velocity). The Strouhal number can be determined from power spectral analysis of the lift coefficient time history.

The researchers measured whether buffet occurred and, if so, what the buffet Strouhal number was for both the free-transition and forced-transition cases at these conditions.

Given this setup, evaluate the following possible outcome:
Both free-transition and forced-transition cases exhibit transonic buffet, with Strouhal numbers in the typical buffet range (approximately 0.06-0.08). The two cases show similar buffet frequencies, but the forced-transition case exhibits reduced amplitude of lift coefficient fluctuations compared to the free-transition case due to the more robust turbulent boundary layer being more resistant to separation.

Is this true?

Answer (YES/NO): NO